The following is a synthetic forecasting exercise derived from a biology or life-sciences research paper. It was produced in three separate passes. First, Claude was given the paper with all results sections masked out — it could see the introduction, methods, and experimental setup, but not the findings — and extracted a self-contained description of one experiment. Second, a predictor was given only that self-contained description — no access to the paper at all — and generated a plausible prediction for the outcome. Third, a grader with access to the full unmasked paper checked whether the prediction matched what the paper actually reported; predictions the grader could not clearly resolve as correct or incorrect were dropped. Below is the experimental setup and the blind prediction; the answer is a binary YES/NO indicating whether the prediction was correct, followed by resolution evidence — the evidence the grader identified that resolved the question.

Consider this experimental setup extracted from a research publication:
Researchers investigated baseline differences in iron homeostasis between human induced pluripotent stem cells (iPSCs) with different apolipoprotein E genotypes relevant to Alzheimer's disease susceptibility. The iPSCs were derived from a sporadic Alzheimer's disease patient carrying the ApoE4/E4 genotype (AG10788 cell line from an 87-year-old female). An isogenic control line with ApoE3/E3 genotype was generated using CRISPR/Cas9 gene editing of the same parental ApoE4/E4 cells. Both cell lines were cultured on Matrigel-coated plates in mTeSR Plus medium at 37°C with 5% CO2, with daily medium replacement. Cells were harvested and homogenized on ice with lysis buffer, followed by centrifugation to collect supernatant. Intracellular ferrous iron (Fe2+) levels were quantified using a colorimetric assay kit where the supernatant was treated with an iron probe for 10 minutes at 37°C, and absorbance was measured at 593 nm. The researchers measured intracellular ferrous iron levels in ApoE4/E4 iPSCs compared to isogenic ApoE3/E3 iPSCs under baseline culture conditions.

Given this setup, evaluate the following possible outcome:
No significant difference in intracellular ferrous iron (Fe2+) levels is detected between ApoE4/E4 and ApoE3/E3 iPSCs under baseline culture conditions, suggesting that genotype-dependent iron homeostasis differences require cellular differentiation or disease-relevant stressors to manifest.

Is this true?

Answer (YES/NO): NO